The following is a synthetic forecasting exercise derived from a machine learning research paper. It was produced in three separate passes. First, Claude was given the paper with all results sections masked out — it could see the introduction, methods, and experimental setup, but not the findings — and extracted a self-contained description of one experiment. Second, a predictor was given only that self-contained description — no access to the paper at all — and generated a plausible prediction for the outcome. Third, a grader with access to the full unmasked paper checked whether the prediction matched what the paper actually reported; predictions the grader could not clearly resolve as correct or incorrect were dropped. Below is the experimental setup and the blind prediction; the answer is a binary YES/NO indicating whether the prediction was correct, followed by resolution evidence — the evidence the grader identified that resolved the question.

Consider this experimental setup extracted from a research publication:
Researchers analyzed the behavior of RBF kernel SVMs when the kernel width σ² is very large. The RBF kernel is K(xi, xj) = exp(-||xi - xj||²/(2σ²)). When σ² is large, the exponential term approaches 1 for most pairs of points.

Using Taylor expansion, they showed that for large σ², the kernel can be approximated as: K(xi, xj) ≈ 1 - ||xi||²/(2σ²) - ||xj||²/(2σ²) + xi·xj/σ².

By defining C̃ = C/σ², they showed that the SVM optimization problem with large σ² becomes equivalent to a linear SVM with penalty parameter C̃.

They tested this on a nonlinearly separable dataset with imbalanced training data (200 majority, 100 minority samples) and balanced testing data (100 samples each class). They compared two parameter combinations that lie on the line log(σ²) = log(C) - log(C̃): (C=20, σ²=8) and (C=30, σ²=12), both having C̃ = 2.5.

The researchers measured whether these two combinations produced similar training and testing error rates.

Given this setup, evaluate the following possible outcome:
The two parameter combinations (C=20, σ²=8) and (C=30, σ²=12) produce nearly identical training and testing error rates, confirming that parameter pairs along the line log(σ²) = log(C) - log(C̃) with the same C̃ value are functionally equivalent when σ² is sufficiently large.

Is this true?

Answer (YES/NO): YES